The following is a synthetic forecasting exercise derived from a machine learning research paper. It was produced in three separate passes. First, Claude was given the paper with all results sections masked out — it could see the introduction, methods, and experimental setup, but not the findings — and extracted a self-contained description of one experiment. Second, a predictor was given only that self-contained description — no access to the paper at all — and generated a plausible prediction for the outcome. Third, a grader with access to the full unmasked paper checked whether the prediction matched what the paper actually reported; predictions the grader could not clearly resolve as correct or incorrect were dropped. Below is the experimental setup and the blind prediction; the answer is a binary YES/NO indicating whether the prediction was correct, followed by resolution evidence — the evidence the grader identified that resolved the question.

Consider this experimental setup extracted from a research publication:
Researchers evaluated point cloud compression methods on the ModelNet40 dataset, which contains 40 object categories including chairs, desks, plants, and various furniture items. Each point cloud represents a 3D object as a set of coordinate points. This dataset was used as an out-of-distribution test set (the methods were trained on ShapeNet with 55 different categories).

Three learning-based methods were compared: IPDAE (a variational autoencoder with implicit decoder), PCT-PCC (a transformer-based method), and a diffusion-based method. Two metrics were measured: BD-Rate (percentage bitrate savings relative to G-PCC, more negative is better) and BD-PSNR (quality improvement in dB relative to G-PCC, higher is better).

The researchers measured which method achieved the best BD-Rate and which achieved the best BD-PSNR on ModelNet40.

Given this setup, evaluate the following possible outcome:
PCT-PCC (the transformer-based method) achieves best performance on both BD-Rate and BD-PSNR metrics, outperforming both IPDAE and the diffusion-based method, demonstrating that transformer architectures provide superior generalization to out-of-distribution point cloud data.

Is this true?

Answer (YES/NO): NO